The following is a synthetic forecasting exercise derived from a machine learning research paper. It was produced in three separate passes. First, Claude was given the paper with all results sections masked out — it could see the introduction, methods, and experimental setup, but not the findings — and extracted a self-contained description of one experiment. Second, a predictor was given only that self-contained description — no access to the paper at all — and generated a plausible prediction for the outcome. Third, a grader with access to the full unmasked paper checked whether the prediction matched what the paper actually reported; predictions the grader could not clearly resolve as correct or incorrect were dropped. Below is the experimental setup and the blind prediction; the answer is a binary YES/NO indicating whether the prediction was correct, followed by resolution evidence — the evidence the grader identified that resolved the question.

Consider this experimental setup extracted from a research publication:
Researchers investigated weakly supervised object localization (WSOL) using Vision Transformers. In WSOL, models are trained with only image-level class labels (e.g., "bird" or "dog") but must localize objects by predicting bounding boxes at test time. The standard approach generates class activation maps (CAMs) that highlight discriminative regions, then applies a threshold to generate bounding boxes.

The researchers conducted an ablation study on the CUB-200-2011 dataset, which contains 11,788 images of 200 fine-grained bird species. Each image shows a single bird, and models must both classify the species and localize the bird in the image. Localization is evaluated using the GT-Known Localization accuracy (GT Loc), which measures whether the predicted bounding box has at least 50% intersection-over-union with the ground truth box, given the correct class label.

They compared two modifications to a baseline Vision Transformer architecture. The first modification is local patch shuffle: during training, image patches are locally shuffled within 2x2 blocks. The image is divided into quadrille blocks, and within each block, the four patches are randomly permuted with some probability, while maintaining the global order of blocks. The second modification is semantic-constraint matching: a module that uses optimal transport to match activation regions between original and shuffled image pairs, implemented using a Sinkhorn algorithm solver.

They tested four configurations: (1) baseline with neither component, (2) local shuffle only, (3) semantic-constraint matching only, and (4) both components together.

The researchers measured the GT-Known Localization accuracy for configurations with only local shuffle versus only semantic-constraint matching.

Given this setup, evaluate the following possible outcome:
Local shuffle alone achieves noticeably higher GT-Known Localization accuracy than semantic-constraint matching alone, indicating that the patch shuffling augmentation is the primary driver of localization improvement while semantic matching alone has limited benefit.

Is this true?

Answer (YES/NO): NO